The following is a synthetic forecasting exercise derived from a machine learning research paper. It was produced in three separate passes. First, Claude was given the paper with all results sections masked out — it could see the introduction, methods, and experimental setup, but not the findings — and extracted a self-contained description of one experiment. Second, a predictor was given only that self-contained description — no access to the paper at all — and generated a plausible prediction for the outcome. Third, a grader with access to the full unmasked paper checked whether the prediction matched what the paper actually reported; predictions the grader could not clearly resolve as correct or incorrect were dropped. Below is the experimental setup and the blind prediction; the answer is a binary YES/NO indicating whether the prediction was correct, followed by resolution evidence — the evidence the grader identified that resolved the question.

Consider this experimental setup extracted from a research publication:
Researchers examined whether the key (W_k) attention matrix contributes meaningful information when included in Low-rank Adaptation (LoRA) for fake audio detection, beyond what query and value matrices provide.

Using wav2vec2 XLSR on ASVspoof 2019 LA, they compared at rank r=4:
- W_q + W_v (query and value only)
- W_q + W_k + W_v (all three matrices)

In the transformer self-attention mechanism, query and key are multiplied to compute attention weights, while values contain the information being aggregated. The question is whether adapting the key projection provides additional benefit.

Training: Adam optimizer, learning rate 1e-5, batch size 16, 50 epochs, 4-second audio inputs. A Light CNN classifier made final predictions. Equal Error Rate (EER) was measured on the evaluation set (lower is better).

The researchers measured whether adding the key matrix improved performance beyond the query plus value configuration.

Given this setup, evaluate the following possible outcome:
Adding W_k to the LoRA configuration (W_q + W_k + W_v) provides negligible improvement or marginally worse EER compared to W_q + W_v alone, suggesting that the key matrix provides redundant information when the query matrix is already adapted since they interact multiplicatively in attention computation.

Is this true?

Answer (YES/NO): YES